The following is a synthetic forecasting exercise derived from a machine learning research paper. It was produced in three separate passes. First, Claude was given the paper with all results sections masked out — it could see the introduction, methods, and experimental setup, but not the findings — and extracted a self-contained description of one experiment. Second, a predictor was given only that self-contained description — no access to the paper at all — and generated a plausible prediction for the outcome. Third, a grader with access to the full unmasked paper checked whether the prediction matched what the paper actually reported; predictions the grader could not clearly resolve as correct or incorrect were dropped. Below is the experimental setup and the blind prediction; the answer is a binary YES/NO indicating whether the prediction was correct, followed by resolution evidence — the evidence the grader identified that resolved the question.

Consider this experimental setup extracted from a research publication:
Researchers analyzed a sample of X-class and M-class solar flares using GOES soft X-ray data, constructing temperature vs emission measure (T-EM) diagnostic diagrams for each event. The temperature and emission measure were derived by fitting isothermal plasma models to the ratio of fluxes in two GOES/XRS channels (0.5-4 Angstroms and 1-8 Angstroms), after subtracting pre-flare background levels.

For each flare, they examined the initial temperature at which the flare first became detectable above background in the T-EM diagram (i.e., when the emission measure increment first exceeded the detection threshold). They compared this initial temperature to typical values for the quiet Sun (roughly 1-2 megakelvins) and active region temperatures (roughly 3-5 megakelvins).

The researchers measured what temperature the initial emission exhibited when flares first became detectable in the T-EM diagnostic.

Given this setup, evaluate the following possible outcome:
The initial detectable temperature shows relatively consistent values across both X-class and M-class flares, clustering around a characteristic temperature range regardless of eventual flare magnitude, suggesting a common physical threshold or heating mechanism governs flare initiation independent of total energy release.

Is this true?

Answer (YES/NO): NO